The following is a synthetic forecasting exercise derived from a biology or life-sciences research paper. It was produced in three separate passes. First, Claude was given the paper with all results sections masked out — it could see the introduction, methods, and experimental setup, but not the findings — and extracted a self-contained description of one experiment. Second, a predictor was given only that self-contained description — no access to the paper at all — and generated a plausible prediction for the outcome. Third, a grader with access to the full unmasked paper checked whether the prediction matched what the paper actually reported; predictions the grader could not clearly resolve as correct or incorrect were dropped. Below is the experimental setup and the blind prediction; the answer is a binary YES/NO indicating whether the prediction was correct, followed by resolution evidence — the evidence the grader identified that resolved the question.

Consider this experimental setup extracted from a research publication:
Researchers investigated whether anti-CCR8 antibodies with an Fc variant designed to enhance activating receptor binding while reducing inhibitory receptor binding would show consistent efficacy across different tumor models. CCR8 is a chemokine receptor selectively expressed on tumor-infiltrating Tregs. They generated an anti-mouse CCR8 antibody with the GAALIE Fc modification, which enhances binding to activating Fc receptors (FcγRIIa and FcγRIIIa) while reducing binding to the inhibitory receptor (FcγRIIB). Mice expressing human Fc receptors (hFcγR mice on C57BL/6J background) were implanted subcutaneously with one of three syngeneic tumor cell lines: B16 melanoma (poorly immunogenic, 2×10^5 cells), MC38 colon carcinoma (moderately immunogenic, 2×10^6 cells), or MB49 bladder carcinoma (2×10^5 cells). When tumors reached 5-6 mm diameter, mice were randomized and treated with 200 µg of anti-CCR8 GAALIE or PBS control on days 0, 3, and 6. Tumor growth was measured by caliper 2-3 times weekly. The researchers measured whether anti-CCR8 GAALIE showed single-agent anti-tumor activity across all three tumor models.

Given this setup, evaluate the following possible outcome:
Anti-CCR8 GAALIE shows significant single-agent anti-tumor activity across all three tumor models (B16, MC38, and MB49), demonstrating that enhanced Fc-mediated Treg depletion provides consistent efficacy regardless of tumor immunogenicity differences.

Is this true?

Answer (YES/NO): YES